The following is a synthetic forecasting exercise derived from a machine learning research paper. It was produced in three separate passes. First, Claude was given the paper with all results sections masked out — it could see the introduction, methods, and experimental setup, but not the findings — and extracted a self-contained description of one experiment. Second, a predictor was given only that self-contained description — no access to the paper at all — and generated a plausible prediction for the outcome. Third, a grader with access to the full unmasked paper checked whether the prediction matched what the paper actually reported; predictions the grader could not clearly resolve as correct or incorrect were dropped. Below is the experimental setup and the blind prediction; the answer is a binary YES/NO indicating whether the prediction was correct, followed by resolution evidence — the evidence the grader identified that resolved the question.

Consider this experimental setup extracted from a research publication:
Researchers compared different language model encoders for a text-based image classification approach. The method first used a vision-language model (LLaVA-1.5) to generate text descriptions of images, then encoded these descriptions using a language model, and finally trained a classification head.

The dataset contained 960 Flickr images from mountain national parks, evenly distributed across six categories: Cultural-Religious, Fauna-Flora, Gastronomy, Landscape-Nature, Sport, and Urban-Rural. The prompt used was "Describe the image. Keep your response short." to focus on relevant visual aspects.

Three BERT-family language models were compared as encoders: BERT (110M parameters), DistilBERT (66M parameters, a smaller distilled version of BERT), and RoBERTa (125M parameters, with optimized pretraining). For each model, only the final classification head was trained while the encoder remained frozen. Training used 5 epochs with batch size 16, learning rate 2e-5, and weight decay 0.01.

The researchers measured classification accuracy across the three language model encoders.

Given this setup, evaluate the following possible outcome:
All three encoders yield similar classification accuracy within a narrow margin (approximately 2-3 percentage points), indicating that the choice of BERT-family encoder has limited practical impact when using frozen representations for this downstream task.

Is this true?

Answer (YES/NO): YES